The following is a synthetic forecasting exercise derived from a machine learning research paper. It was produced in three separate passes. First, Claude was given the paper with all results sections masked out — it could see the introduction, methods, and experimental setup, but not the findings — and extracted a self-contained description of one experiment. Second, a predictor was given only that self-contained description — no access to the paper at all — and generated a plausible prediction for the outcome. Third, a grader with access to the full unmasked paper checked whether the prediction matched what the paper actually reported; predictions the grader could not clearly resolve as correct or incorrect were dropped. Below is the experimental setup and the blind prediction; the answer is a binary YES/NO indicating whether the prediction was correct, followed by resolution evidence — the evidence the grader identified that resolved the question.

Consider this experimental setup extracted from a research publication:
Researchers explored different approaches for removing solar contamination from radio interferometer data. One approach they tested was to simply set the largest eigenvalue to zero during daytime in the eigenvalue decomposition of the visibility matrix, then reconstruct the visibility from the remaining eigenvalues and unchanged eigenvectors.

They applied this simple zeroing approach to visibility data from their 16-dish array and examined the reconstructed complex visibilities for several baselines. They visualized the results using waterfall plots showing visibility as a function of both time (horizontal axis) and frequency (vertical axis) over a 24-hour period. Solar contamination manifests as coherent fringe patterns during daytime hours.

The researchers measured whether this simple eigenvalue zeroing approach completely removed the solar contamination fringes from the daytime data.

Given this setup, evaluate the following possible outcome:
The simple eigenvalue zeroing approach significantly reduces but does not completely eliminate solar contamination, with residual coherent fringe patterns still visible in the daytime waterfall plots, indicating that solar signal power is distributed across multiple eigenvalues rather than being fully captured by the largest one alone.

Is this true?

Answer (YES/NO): YES